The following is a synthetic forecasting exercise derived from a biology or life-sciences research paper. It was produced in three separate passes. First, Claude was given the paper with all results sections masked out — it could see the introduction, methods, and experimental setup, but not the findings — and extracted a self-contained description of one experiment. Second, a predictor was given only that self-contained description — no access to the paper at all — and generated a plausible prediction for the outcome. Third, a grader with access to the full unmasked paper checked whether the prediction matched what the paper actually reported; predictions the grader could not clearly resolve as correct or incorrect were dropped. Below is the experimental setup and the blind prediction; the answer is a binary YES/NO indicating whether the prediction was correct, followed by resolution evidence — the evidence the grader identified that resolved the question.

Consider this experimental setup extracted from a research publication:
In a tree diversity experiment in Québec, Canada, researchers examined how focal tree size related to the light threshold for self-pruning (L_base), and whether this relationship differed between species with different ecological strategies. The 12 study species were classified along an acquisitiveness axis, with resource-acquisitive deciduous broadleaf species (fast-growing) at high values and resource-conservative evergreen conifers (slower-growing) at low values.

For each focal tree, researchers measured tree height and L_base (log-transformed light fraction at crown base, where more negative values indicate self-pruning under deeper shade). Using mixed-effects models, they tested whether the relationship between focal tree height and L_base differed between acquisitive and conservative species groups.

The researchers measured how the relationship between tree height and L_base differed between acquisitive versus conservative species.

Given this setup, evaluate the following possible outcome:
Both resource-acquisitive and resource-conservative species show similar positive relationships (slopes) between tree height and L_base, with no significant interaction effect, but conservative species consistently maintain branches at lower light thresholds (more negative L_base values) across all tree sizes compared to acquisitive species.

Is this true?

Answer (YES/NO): NO